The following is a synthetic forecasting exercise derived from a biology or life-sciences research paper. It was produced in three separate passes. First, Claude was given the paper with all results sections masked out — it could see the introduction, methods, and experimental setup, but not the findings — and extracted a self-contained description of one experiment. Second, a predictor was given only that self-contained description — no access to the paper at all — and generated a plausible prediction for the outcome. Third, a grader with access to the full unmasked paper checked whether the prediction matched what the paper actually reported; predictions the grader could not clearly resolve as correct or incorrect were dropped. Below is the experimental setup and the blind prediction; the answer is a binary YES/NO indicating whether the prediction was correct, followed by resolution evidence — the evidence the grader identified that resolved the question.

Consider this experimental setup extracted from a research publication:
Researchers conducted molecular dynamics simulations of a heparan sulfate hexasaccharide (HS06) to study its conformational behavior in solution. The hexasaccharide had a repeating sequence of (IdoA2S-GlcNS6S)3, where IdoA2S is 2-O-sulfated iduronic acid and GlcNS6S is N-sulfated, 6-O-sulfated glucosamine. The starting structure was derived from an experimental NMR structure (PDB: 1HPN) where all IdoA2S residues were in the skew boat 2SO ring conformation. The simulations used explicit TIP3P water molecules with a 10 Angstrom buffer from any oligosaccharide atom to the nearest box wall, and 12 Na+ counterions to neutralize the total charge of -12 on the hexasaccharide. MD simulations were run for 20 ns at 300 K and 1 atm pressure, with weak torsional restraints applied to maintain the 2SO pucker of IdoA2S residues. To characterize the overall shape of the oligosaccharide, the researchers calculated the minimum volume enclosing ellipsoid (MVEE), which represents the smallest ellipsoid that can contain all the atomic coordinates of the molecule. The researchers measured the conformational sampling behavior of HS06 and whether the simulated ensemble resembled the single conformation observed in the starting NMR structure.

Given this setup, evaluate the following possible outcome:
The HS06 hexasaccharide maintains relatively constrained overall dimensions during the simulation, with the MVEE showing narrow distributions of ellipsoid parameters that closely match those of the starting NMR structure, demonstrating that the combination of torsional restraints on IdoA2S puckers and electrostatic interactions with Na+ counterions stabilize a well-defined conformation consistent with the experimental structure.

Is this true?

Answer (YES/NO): NO